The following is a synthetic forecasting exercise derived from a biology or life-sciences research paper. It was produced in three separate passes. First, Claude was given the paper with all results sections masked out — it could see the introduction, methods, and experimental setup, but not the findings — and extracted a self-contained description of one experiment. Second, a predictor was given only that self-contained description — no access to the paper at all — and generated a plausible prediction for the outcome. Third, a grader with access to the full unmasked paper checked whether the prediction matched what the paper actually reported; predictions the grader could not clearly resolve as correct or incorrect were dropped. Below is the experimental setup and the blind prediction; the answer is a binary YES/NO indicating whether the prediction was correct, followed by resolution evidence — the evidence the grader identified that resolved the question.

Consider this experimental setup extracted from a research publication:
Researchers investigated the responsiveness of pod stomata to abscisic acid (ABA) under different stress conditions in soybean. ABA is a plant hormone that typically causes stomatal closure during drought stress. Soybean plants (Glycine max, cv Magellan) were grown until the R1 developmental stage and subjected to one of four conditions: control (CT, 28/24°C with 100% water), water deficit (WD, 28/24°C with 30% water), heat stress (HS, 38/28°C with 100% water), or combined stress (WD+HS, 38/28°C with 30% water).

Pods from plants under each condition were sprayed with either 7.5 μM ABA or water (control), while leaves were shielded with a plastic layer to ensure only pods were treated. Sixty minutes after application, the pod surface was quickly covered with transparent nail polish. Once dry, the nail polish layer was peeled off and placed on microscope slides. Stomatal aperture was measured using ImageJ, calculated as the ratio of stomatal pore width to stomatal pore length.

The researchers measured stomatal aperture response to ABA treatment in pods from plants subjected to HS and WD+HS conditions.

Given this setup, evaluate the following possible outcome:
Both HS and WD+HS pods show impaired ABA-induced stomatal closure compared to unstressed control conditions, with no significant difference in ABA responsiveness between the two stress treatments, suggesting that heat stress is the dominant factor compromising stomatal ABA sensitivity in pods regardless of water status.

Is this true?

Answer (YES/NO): YES